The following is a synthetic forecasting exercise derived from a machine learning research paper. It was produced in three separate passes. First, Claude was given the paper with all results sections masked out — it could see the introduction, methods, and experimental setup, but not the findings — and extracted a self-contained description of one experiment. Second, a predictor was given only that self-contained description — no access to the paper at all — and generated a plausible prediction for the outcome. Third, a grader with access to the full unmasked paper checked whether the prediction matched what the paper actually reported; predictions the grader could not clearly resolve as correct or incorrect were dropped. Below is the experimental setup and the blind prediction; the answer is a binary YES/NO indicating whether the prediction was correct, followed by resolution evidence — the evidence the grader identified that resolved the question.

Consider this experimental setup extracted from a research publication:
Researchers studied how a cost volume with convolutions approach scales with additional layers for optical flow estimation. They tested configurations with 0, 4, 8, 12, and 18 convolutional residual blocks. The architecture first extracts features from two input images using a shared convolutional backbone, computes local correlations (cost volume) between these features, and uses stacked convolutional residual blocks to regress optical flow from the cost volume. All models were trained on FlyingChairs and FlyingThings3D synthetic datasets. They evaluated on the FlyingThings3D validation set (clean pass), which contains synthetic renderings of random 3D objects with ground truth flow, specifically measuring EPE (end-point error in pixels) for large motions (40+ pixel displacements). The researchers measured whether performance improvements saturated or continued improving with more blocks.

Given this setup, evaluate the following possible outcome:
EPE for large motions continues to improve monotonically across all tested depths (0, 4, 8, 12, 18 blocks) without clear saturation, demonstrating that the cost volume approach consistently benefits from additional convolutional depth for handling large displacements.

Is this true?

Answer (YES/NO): NO